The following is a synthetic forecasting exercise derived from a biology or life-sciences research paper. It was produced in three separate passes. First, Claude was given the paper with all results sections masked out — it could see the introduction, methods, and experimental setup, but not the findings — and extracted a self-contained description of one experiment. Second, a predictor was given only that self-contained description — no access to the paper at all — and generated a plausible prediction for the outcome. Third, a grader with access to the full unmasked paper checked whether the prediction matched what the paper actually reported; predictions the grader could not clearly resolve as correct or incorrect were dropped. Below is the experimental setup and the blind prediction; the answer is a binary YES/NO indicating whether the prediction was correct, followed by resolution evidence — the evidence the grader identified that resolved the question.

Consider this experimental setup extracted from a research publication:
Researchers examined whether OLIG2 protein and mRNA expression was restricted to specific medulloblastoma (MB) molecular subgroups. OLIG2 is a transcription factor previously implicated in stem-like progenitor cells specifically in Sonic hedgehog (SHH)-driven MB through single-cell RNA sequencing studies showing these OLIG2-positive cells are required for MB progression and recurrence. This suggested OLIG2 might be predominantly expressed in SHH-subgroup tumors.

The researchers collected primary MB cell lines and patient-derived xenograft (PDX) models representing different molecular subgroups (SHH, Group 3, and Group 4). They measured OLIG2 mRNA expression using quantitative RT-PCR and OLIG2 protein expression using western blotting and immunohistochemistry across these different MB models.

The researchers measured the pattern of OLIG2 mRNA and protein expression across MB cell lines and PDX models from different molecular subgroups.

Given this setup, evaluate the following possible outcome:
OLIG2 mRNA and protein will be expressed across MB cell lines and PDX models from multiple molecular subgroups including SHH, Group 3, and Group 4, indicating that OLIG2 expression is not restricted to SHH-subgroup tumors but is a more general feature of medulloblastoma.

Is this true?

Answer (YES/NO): YES